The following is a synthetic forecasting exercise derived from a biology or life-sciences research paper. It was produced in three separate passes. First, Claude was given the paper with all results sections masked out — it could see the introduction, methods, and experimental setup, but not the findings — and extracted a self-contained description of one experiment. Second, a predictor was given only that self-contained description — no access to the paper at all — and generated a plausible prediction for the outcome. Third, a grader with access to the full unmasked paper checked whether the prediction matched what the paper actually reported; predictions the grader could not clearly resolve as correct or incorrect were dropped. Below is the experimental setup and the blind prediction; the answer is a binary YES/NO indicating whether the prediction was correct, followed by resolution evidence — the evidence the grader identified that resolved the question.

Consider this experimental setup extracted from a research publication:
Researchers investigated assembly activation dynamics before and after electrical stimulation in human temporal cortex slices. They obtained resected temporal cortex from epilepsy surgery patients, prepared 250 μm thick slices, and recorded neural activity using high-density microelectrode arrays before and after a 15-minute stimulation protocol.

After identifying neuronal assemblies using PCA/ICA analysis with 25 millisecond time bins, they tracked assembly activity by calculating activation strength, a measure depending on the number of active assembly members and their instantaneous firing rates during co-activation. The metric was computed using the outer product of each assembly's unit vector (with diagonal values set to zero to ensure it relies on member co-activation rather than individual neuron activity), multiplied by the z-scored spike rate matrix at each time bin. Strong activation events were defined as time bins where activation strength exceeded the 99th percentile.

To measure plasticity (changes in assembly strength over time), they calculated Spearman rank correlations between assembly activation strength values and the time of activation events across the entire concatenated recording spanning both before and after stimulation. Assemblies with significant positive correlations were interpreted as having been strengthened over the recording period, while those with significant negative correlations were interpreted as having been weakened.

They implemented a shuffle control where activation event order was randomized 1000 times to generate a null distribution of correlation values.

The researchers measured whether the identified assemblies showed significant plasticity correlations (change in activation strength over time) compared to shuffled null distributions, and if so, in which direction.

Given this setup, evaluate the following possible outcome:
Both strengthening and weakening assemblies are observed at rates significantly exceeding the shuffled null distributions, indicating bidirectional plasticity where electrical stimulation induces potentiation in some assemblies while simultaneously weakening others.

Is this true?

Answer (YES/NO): YES